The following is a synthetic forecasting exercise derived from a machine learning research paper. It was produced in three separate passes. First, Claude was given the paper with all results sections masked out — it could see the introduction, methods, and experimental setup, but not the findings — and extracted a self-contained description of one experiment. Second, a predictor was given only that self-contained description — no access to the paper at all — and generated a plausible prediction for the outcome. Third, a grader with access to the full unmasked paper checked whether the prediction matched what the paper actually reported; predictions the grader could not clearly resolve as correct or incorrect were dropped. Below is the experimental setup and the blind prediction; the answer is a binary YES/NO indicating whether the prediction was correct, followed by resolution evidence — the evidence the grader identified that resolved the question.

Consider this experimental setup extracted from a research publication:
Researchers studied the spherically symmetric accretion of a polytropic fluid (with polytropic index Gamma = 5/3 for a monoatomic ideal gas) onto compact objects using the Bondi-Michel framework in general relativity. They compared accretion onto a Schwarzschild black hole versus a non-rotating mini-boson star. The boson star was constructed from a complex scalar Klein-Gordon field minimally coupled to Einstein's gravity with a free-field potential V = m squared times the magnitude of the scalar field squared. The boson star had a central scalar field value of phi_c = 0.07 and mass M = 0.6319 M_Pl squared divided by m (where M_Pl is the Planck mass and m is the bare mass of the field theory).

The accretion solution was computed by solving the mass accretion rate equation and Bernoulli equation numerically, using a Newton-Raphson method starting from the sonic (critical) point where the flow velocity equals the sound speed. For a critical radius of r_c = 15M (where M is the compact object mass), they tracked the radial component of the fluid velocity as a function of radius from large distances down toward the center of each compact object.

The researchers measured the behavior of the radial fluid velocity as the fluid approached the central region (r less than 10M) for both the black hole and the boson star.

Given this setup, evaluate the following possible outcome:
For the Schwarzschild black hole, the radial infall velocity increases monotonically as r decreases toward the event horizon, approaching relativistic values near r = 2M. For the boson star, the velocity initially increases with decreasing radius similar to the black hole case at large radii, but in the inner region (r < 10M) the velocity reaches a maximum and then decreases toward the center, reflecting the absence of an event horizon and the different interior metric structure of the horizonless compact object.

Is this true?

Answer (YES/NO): YES